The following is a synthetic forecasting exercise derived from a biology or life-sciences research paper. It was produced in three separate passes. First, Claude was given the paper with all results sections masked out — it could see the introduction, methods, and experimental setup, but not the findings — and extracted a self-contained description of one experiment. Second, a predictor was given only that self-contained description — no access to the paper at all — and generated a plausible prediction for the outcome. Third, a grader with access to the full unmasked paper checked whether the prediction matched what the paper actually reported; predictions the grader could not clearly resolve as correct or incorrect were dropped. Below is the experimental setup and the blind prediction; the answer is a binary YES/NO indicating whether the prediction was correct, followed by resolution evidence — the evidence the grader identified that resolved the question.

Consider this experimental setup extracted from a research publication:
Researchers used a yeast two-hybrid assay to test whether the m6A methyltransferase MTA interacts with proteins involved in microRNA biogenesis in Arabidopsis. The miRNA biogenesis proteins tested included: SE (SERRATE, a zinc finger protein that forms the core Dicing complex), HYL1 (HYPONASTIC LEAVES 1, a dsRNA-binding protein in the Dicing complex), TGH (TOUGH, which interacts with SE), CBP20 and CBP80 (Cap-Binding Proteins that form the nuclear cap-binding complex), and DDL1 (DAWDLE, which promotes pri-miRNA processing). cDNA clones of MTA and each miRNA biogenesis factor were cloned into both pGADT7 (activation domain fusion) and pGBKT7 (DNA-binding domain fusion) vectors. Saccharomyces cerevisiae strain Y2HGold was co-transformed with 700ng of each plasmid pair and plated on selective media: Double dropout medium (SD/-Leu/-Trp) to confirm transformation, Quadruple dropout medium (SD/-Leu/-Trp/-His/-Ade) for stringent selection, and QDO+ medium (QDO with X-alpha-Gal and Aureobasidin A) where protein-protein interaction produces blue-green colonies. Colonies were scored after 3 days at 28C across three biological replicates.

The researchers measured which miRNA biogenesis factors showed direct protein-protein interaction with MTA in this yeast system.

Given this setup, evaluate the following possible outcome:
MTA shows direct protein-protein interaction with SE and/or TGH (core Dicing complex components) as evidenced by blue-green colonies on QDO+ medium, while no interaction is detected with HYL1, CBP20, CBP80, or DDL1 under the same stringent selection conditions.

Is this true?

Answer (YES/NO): YES